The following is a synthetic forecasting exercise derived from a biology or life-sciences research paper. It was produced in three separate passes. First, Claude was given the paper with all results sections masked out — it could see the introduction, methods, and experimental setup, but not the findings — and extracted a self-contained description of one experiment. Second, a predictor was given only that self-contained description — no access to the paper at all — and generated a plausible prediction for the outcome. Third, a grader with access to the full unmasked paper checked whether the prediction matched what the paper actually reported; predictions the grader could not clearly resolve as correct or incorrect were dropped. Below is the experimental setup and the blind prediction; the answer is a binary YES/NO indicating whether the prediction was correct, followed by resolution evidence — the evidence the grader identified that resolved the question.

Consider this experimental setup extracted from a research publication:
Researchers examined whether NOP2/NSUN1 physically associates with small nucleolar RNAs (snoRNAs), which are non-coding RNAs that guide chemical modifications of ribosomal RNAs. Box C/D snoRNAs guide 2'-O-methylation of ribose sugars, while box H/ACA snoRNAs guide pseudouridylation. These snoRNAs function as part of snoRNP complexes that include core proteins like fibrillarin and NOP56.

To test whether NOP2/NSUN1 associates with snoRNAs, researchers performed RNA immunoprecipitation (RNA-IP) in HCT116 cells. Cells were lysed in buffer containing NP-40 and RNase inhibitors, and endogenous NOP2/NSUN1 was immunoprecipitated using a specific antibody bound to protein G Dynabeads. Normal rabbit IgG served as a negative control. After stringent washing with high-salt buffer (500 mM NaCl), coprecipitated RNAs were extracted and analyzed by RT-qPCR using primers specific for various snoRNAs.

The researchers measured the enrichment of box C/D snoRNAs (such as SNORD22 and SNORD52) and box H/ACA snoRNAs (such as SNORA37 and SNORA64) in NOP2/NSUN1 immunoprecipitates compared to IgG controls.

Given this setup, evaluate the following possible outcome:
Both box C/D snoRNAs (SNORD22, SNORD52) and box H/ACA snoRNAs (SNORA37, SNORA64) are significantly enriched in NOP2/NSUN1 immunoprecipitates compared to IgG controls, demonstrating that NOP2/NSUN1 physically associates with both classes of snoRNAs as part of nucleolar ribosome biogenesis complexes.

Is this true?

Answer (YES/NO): NO